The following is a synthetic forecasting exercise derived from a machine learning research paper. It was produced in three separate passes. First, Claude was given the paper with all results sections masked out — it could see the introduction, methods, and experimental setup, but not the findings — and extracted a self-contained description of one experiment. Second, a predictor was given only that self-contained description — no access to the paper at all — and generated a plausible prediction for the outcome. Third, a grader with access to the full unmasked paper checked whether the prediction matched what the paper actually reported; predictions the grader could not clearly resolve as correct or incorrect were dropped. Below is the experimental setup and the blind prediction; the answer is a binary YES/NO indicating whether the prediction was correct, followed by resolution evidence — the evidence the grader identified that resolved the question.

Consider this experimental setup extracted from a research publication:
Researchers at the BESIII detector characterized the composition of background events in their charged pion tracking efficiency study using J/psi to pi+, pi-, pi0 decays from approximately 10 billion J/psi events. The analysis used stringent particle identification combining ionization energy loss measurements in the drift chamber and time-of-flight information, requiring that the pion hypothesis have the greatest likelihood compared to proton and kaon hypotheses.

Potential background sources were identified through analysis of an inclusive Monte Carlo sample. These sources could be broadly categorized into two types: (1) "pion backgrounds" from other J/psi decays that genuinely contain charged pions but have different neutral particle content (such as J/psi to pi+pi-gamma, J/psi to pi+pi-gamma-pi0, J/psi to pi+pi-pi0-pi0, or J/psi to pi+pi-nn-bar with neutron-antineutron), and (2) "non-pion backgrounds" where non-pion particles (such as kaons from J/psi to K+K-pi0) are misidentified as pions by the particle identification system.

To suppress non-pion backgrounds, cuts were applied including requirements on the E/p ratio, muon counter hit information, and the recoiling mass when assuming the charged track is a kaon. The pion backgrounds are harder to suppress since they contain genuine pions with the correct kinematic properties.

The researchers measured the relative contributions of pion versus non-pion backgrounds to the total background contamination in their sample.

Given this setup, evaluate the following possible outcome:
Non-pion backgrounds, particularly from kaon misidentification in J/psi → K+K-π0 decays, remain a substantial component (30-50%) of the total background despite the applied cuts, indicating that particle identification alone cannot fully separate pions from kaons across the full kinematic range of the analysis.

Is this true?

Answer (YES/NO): NO